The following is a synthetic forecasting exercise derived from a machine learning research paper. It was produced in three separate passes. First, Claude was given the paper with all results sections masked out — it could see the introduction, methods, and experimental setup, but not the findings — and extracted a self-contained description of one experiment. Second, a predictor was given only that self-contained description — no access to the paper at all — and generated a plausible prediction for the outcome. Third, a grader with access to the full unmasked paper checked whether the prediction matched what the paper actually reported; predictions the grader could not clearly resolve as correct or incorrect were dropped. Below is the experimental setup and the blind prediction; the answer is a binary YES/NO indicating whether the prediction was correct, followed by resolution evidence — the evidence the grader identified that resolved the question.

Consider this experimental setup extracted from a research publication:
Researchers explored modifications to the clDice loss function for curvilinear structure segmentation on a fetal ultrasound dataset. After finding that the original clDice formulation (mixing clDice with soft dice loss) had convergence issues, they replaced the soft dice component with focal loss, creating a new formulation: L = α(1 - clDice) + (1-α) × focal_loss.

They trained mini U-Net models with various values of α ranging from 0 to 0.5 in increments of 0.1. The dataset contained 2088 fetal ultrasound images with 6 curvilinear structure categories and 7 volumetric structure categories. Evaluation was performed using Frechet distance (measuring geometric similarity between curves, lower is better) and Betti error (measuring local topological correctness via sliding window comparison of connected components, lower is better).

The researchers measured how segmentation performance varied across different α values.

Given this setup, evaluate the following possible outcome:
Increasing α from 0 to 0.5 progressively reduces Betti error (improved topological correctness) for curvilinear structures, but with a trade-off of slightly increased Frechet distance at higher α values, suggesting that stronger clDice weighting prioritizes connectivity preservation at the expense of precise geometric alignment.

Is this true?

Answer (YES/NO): NO